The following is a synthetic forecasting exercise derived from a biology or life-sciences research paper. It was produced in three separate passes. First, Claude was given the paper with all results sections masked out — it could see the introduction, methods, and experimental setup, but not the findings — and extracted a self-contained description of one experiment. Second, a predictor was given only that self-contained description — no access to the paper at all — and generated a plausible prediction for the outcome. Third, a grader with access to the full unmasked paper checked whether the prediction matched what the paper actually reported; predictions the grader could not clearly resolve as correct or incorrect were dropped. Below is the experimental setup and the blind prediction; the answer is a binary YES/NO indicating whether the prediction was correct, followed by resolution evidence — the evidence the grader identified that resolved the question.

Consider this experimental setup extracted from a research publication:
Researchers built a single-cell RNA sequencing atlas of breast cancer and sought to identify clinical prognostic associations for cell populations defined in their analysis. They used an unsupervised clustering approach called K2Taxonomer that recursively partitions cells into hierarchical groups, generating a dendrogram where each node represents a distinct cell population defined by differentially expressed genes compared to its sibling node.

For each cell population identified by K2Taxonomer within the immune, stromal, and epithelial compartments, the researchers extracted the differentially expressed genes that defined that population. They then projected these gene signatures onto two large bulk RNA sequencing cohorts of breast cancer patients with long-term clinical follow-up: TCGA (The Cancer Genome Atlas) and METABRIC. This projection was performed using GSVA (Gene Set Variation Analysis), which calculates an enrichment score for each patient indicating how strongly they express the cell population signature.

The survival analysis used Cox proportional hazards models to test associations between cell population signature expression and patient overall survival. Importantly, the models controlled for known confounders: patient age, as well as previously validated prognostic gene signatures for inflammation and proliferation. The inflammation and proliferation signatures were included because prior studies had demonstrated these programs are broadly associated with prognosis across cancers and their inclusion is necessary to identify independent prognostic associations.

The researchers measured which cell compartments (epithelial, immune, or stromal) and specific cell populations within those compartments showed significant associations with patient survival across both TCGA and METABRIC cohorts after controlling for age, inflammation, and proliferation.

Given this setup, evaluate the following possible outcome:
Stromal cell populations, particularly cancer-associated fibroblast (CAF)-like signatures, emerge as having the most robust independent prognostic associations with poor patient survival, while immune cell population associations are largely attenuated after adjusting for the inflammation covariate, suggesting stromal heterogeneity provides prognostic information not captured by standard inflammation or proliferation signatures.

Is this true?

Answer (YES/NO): NO